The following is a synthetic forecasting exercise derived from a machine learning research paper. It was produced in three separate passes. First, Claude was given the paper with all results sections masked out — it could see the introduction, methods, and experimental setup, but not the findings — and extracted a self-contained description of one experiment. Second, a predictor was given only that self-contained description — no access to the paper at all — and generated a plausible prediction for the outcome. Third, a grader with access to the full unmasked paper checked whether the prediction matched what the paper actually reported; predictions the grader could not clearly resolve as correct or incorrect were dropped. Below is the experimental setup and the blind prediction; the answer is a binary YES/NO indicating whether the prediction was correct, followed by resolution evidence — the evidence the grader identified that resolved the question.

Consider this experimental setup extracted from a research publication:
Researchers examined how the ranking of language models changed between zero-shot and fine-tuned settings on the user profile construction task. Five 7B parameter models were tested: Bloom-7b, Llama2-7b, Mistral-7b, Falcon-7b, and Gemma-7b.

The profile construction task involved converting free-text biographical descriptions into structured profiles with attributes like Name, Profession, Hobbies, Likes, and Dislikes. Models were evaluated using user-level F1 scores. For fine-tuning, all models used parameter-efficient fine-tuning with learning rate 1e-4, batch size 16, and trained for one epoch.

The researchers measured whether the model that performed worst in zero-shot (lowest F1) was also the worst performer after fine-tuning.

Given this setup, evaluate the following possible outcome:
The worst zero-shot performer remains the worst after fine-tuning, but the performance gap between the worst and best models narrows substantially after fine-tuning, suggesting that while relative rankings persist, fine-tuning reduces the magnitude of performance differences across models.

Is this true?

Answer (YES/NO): NO